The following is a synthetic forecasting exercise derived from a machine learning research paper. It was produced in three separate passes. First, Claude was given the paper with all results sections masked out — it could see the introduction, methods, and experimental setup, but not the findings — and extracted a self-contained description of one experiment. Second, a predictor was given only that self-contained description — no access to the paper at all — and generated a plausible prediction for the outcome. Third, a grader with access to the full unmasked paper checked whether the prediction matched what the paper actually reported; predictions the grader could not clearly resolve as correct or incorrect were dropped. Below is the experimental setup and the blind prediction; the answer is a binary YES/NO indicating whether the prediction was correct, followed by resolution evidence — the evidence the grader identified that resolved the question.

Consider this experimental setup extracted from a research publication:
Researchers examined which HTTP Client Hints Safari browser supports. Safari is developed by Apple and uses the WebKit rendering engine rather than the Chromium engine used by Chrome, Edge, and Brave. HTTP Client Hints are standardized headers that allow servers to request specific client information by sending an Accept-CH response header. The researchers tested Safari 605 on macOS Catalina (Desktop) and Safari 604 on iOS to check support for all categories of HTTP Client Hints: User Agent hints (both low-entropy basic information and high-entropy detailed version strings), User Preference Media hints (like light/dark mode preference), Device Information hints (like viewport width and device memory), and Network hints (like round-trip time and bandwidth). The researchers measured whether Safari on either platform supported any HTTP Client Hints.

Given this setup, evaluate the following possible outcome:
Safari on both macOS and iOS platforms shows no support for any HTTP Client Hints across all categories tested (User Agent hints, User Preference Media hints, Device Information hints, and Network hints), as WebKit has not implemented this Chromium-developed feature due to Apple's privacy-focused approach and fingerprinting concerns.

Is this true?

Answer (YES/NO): YES